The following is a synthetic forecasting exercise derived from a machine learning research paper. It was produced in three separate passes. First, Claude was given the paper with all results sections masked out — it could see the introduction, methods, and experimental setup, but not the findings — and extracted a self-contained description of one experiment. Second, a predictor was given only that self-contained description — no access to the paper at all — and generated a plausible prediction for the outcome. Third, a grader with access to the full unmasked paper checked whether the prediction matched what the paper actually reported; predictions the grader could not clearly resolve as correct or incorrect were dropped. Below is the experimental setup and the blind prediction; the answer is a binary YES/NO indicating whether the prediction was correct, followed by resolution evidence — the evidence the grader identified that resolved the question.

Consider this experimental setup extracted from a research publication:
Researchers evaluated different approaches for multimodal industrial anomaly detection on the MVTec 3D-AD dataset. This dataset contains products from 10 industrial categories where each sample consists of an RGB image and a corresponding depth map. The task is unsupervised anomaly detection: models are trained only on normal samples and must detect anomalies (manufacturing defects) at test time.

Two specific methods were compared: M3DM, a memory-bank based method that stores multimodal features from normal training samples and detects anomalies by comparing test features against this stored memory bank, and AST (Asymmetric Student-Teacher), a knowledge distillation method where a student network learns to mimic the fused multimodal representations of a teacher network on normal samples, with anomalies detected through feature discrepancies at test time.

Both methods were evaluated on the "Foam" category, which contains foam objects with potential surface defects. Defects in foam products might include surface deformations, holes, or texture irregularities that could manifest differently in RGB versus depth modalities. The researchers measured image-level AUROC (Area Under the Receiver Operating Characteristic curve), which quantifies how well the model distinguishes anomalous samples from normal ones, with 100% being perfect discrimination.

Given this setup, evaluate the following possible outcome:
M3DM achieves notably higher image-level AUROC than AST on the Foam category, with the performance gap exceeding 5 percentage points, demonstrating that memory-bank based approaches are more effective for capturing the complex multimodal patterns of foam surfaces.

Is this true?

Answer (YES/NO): YES